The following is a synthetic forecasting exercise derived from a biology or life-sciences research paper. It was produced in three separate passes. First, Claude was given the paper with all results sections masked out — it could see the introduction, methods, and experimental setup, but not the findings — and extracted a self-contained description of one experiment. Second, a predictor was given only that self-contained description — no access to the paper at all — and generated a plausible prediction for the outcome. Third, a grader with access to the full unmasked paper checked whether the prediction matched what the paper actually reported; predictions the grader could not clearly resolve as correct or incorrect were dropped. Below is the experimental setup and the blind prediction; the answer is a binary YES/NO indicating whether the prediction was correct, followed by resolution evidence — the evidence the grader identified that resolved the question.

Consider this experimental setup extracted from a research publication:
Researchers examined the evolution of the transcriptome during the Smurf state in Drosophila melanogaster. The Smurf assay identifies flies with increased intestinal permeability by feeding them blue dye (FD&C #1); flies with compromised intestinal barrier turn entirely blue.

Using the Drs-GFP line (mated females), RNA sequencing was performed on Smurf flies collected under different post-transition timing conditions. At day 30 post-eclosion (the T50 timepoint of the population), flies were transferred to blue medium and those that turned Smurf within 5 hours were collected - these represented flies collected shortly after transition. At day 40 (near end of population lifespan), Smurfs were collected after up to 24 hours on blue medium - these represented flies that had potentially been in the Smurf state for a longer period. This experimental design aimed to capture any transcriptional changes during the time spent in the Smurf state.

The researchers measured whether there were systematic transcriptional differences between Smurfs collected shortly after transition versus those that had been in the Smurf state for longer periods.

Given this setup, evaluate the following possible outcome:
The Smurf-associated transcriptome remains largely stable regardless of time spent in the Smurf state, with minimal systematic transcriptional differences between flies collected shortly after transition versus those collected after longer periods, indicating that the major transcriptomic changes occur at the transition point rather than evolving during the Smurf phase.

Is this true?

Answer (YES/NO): YES